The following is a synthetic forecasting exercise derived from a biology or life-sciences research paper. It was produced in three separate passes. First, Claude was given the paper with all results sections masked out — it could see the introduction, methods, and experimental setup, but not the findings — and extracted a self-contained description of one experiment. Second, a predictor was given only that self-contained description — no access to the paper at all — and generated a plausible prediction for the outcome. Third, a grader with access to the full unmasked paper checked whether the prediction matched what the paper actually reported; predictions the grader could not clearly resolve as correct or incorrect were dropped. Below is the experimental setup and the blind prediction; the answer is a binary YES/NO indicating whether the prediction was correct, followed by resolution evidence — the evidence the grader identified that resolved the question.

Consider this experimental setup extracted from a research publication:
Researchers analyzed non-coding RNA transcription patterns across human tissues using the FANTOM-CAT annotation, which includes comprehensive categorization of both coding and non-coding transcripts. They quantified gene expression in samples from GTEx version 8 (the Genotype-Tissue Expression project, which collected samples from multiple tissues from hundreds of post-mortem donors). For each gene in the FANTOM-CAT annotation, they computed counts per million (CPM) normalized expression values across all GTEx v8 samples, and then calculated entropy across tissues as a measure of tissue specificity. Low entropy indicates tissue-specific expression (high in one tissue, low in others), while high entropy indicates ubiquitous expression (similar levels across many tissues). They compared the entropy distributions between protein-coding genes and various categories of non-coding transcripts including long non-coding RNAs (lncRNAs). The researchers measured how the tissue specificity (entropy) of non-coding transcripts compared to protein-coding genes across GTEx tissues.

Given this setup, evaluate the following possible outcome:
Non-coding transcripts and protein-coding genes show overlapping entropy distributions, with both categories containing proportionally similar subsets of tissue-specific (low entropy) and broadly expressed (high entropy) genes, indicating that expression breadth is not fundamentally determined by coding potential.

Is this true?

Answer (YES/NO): NO